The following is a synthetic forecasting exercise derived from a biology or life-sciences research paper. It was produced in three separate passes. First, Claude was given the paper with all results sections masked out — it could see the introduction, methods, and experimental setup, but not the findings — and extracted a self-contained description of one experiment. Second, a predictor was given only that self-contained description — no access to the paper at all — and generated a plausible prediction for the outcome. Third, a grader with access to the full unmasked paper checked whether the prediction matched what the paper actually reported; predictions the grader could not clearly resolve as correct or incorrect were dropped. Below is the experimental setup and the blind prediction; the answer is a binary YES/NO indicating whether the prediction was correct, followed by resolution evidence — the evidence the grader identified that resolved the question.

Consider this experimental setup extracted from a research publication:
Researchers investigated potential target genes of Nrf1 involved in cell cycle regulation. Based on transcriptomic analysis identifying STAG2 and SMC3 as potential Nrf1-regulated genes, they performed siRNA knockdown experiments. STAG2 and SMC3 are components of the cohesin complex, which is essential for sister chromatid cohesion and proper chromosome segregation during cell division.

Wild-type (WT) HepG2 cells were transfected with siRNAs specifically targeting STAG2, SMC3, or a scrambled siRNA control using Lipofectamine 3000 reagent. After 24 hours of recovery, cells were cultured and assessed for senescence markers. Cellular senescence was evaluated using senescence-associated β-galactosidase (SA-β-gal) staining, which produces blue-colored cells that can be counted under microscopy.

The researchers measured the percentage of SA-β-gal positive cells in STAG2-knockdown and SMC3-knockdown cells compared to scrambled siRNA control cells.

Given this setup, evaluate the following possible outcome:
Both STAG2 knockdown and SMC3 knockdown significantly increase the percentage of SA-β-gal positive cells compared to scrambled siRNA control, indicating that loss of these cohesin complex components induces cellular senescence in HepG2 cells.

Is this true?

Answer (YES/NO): YES